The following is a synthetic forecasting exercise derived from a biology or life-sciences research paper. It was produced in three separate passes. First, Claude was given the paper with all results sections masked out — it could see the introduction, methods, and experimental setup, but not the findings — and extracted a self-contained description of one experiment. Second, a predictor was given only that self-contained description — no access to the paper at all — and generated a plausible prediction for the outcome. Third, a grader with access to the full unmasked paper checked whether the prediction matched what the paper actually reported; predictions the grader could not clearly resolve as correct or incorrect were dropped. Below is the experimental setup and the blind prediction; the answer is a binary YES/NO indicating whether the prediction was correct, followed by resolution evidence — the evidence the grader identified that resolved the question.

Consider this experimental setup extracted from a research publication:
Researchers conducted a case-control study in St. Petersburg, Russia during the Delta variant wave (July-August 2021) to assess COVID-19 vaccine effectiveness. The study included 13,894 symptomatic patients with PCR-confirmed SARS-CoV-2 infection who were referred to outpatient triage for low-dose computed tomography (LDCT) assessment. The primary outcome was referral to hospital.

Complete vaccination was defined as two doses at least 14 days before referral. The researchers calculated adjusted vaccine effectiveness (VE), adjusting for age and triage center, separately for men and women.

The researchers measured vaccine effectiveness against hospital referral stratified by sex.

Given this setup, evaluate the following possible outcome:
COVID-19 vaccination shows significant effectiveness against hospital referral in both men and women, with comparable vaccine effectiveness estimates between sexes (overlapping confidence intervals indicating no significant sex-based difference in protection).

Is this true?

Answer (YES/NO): NO